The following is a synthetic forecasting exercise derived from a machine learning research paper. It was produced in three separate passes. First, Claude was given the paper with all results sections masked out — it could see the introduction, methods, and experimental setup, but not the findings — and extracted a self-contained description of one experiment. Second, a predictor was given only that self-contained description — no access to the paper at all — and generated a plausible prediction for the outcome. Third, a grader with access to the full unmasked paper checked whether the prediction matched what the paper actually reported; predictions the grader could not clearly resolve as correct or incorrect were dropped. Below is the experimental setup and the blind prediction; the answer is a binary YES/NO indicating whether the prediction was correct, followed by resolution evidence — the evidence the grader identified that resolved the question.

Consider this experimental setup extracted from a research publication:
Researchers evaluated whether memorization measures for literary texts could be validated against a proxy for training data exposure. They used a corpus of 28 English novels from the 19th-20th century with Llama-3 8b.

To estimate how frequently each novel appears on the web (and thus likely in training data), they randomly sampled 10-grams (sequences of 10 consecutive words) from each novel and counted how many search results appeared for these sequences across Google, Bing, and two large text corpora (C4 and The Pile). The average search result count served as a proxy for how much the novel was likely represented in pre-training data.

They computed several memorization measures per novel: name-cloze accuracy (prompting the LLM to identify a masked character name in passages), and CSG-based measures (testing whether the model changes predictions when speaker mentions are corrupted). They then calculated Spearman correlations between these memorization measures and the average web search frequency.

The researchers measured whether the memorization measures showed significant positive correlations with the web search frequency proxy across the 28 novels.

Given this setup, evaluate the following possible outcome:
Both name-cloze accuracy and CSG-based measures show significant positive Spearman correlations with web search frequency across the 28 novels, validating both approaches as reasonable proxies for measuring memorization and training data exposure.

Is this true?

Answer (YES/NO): YES